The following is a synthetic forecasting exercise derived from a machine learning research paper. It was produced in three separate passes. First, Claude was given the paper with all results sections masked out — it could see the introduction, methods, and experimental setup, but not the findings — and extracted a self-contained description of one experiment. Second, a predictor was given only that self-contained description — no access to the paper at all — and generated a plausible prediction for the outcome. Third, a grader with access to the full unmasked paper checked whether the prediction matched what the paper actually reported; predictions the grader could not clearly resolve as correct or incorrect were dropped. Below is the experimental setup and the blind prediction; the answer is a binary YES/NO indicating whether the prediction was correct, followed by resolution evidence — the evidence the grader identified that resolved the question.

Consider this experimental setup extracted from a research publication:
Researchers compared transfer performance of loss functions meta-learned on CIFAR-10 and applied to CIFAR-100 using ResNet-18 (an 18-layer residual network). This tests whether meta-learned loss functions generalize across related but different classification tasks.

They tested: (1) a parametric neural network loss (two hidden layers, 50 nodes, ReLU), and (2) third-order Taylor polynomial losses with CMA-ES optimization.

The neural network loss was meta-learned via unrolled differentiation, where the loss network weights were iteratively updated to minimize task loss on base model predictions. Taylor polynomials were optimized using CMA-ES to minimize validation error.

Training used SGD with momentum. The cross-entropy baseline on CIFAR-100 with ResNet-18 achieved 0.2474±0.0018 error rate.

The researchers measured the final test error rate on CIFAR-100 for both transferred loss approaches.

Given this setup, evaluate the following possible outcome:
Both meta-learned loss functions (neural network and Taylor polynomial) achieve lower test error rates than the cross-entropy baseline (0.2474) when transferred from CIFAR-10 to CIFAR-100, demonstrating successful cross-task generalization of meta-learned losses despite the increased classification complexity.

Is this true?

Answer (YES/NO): NO